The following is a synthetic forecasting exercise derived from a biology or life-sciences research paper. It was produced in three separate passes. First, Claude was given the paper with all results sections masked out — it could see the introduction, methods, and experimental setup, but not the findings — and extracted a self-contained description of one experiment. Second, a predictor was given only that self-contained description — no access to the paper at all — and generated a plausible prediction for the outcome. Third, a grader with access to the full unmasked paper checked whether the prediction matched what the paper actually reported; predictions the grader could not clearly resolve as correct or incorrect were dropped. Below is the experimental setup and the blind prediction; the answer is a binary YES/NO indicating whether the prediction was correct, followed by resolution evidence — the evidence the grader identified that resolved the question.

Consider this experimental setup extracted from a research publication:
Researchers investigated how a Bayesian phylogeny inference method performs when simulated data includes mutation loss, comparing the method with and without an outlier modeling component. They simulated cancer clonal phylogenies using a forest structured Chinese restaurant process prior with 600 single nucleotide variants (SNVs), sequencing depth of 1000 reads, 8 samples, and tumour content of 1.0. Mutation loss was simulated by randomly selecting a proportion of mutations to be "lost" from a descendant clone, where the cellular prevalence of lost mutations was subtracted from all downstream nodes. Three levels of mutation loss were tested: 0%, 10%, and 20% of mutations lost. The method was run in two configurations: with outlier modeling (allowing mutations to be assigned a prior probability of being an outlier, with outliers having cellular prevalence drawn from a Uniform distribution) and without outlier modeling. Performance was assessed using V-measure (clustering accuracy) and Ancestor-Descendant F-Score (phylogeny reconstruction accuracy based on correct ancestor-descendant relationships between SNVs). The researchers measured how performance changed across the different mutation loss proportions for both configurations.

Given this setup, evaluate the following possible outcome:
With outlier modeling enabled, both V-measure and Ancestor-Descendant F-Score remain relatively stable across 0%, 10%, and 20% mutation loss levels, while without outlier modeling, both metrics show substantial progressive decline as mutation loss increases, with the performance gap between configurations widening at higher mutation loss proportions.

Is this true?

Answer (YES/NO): YES